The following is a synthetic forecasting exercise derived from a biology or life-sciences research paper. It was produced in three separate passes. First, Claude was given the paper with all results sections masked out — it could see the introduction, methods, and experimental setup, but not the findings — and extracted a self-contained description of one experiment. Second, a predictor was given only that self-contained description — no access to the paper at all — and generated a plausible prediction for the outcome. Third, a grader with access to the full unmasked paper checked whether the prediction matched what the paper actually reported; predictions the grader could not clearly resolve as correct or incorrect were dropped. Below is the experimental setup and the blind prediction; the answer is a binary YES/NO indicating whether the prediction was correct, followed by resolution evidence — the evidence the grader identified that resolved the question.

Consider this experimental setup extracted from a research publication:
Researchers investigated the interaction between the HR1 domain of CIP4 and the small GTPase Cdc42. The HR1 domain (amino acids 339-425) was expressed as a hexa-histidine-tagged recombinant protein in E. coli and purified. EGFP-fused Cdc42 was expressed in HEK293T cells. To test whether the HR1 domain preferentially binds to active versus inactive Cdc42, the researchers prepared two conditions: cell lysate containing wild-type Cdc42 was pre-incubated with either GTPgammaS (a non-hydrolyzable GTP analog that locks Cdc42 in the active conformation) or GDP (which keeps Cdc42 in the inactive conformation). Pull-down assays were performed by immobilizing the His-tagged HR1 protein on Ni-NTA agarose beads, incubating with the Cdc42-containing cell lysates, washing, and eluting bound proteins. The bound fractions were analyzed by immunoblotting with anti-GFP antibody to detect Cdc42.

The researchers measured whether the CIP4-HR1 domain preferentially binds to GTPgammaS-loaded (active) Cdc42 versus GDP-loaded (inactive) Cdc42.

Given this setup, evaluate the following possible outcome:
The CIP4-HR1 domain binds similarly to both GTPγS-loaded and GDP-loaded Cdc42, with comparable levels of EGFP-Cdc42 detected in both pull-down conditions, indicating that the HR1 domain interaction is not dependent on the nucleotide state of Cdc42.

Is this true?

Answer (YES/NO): NO